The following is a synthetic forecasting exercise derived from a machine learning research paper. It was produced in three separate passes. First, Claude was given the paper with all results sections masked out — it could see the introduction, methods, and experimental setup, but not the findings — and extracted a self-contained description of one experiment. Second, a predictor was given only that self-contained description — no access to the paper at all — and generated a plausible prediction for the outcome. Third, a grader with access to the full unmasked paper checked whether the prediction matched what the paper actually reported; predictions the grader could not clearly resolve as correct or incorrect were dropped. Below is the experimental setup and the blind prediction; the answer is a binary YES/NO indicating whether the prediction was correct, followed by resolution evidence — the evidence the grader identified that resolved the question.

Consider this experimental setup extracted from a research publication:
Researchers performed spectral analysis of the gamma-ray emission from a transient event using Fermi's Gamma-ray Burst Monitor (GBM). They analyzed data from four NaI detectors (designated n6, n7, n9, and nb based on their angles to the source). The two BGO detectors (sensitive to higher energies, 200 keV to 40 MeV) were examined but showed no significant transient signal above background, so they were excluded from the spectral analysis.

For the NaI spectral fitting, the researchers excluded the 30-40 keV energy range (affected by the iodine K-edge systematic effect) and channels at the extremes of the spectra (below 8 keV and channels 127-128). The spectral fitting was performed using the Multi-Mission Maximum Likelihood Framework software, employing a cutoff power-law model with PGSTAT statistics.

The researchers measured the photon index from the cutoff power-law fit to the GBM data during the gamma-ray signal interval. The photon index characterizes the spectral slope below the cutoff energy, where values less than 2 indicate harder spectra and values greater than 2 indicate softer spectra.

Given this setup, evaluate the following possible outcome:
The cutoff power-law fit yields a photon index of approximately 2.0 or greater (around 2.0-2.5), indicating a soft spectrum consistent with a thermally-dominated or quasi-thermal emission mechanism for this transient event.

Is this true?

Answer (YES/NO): NO